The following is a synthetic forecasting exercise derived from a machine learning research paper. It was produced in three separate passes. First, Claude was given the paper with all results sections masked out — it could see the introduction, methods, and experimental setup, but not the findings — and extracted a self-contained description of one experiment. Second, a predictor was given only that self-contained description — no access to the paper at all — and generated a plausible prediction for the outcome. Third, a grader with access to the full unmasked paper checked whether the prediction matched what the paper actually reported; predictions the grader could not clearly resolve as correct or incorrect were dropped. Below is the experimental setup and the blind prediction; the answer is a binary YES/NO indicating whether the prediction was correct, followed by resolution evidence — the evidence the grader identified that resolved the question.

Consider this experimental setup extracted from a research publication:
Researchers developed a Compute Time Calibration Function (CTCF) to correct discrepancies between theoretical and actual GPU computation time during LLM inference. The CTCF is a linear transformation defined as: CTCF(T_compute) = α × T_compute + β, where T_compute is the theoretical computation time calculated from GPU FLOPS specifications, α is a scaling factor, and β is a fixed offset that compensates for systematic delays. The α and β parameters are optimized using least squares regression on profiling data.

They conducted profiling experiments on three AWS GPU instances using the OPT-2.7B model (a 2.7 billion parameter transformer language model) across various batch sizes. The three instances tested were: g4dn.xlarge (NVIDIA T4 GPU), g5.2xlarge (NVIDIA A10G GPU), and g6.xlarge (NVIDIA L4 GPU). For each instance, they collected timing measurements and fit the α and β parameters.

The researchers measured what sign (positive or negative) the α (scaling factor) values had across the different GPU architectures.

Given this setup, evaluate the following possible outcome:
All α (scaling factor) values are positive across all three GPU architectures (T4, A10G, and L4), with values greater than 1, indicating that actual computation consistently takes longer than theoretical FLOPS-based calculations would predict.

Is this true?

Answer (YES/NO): NO